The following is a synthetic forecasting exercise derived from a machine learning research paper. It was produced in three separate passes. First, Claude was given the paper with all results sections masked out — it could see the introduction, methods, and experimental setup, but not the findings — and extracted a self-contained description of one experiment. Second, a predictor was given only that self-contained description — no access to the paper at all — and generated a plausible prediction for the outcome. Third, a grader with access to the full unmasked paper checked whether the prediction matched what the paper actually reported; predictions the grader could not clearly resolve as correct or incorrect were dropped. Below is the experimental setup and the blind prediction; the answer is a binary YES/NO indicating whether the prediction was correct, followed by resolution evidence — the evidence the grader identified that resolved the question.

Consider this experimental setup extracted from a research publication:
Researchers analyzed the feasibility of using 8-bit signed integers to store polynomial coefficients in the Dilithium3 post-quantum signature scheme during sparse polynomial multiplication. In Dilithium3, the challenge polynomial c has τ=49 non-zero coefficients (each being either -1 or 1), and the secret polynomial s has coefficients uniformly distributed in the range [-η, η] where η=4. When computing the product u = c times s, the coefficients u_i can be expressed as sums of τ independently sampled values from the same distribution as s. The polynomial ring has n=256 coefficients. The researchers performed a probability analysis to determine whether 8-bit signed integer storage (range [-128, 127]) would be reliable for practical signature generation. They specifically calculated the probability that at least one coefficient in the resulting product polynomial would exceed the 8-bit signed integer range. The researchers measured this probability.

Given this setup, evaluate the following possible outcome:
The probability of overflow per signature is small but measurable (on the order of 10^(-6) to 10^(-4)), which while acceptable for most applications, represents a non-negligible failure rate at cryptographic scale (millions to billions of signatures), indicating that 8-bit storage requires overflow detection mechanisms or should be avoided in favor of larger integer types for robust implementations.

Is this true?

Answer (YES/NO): NO